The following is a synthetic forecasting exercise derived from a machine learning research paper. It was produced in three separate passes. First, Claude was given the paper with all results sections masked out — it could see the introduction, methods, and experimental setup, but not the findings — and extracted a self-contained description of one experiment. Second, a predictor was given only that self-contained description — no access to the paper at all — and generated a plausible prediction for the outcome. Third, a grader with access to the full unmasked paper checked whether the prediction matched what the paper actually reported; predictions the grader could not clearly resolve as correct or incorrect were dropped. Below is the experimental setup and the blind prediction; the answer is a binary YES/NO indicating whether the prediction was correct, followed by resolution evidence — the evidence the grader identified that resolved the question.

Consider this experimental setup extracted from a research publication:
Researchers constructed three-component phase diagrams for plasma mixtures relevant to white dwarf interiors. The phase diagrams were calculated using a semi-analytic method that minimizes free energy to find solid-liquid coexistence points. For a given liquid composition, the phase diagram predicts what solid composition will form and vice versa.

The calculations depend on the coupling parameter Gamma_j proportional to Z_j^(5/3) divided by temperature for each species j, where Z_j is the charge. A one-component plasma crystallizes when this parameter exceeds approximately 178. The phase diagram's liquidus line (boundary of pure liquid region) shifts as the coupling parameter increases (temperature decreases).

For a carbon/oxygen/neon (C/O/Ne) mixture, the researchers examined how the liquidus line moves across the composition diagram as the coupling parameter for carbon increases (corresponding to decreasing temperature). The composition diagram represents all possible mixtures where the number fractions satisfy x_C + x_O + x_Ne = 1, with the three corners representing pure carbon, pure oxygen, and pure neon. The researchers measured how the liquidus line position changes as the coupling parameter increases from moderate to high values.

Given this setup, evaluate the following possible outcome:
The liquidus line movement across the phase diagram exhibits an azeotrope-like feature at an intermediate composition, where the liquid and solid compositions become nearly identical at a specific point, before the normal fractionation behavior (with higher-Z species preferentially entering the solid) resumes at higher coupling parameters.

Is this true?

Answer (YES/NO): NO